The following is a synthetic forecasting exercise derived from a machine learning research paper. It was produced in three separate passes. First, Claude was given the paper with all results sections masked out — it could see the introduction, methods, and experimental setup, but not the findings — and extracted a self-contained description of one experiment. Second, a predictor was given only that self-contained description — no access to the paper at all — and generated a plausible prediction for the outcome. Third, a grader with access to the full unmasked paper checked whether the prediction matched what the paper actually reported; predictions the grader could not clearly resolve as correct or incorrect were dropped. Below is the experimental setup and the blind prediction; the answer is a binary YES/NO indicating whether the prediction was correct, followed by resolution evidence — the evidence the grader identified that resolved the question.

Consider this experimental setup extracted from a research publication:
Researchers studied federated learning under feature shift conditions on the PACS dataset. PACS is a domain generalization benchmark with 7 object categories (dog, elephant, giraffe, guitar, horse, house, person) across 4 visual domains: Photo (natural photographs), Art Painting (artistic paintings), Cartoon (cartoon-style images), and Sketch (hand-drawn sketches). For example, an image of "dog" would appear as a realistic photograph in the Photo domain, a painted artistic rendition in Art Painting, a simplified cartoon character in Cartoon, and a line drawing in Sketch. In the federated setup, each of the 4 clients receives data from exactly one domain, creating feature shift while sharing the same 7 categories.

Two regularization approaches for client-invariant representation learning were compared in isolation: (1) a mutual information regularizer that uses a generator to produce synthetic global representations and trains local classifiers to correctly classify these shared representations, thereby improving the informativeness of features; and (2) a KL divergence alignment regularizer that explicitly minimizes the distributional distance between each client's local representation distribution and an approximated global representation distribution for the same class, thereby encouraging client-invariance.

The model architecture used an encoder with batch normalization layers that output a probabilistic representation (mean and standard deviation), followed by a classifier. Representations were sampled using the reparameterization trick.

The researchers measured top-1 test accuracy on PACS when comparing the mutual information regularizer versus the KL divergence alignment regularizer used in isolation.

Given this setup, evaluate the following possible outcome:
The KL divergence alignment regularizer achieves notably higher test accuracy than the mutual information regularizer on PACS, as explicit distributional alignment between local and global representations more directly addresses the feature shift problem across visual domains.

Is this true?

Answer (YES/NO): NO